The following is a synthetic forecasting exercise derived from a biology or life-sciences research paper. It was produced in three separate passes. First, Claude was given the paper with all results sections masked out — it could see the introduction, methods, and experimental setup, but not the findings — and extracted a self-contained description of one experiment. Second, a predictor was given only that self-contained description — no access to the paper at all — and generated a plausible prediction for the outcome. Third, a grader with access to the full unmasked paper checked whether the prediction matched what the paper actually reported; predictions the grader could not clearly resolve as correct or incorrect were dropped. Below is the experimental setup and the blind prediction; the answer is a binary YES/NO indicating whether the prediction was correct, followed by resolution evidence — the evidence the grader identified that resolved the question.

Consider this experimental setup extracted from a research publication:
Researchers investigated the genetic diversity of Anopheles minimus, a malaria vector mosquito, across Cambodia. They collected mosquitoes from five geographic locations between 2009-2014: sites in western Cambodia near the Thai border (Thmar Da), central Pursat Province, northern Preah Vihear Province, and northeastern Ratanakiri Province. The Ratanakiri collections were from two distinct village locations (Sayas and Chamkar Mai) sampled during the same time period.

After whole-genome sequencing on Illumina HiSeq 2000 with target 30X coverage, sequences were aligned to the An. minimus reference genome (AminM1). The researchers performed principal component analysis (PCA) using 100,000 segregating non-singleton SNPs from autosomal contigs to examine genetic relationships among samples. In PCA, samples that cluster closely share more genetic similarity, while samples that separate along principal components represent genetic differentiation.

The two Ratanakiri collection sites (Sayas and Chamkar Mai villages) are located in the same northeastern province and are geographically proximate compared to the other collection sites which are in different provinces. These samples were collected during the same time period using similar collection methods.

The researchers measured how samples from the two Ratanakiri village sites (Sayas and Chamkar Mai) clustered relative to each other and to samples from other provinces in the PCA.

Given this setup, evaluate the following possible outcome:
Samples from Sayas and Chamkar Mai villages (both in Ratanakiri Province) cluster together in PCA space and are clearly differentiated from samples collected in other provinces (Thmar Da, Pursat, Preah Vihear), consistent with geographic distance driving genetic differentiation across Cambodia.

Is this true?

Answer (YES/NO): NO